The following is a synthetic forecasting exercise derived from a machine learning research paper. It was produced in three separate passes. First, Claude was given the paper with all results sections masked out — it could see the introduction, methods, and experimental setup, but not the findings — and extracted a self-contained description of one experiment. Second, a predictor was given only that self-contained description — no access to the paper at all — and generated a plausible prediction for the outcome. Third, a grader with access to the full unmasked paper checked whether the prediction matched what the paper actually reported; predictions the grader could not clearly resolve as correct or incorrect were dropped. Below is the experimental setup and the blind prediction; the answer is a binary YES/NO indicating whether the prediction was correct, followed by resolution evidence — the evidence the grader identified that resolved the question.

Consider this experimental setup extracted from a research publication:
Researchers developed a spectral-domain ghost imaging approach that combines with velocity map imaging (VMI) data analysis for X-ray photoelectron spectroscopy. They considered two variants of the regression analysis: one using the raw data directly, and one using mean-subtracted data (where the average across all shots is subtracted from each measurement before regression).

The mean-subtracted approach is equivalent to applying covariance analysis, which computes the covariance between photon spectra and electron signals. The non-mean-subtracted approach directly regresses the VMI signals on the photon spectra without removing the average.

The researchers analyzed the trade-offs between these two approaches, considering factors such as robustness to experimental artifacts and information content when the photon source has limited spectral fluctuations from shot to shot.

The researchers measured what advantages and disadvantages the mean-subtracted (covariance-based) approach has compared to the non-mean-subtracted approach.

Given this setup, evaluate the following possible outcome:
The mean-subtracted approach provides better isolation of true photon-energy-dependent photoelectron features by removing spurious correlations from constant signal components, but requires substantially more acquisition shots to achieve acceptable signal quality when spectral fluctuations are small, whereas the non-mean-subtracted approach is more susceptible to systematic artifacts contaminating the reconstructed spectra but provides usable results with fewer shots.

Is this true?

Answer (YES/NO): NO